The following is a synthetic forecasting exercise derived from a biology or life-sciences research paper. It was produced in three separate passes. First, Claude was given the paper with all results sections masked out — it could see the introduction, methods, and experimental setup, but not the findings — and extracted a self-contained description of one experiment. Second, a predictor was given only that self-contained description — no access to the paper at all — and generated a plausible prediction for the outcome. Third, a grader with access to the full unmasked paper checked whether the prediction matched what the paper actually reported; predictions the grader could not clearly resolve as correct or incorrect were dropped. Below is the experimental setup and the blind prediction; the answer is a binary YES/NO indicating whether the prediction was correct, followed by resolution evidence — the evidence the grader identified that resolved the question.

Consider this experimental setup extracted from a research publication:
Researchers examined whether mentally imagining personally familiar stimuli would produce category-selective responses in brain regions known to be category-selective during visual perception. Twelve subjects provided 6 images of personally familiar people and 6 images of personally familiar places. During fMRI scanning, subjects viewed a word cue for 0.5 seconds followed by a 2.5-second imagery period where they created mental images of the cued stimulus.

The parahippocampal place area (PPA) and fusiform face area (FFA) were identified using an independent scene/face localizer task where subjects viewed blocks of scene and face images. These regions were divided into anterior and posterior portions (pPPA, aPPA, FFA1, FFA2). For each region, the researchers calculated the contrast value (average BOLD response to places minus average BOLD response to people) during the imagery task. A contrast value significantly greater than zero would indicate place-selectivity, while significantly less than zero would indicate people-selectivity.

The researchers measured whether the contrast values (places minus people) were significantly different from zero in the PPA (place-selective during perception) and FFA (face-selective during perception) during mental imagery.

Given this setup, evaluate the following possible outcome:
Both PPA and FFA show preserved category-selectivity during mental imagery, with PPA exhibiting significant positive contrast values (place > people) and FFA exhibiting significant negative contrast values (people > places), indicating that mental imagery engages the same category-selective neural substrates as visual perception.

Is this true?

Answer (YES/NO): YES